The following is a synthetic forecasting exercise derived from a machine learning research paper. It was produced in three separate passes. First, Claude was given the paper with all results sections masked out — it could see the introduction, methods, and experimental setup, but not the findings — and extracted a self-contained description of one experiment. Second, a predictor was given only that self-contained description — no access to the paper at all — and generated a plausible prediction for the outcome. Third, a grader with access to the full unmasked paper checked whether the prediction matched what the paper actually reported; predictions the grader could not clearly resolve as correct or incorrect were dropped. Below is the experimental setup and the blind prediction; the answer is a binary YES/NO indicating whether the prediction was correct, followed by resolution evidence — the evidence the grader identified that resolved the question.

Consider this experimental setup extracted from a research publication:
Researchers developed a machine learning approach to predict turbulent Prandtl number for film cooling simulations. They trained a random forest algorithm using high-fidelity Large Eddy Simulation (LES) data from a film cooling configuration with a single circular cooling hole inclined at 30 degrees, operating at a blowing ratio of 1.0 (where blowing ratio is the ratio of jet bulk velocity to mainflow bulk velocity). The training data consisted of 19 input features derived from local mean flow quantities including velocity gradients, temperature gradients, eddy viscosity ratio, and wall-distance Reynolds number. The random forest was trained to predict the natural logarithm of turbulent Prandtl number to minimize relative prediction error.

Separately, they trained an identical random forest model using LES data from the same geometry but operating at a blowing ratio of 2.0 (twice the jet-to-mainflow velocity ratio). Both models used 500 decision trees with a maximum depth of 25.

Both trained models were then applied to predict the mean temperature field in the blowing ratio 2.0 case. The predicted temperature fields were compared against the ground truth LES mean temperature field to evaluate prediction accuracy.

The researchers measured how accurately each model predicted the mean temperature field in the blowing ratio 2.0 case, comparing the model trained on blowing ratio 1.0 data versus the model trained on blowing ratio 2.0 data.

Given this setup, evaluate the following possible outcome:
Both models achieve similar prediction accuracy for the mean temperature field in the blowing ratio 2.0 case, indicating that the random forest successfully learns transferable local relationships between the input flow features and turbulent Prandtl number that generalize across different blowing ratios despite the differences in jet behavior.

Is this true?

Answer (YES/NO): NO